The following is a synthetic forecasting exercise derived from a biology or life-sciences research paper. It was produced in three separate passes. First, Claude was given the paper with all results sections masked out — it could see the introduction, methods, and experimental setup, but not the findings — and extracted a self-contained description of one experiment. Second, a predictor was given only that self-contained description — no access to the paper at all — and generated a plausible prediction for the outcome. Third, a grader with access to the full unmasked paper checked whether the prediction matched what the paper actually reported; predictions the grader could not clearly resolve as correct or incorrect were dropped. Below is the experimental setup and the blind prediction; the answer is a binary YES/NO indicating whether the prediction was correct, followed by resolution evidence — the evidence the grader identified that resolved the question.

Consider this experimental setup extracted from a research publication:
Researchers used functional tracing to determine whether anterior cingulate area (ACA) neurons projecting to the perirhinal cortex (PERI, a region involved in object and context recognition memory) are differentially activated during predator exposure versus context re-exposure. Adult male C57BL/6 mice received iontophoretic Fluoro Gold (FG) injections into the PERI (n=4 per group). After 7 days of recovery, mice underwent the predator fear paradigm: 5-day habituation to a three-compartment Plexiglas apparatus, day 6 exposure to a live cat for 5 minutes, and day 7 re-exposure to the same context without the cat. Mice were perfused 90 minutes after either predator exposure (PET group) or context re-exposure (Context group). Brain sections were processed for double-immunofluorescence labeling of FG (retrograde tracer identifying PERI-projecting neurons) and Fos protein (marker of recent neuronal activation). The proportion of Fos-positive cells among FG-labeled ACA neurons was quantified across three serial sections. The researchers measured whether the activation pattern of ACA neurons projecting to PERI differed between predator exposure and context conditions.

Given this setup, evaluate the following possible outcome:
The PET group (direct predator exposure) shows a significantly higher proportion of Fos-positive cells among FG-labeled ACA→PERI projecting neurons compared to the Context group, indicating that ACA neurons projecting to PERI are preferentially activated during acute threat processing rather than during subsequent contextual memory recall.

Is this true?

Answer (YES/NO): YES